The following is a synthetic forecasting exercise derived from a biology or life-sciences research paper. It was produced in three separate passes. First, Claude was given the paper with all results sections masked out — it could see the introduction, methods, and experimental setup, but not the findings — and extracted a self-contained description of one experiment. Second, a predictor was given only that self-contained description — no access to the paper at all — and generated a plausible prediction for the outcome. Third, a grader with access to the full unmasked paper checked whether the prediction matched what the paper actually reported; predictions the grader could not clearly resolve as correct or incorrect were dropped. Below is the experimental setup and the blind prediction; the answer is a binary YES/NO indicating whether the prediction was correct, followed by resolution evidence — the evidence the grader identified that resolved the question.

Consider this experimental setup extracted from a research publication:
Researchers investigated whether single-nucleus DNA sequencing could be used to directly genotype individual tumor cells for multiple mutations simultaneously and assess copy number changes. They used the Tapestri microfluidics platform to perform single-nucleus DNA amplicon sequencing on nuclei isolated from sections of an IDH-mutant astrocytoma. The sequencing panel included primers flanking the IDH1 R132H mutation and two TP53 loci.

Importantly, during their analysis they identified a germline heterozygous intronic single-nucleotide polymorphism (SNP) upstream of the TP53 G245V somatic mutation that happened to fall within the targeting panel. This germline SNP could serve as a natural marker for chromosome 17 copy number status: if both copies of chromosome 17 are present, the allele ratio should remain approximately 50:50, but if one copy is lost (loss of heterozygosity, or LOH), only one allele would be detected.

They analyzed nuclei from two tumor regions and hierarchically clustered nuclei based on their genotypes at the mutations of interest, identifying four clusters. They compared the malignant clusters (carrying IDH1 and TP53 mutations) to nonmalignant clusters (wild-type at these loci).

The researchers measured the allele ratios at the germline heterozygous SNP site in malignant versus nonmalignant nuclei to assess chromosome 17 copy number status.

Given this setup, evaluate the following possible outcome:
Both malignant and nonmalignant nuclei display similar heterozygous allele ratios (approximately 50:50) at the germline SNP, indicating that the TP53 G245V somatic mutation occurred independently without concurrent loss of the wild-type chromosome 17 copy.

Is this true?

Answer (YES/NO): NO